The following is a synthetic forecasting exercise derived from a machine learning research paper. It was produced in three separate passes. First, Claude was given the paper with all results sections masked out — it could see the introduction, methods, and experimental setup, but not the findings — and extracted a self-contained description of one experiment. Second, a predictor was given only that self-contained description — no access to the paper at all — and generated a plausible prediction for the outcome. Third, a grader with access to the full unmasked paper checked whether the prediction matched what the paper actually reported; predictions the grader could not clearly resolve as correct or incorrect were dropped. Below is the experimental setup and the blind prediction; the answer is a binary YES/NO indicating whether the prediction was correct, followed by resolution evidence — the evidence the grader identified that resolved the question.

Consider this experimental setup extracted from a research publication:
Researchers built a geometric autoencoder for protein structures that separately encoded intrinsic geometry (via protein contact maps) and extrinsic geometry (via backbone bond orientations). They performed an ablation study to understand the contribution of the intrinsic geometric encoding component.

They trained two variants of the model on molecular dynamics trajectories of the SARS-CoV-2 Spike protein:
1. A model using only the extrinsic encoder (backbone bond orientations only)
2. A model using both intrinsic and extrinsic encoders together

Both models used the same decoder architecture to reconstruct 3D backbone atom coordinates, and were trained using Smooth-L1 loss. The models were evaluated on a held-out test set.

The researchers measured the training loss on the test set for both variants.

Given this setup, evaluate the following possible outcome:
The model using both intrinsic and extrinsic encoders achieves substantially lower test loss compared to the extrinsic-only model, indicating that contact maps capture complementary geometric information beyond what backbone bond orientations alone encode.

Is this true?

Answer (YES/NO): NO